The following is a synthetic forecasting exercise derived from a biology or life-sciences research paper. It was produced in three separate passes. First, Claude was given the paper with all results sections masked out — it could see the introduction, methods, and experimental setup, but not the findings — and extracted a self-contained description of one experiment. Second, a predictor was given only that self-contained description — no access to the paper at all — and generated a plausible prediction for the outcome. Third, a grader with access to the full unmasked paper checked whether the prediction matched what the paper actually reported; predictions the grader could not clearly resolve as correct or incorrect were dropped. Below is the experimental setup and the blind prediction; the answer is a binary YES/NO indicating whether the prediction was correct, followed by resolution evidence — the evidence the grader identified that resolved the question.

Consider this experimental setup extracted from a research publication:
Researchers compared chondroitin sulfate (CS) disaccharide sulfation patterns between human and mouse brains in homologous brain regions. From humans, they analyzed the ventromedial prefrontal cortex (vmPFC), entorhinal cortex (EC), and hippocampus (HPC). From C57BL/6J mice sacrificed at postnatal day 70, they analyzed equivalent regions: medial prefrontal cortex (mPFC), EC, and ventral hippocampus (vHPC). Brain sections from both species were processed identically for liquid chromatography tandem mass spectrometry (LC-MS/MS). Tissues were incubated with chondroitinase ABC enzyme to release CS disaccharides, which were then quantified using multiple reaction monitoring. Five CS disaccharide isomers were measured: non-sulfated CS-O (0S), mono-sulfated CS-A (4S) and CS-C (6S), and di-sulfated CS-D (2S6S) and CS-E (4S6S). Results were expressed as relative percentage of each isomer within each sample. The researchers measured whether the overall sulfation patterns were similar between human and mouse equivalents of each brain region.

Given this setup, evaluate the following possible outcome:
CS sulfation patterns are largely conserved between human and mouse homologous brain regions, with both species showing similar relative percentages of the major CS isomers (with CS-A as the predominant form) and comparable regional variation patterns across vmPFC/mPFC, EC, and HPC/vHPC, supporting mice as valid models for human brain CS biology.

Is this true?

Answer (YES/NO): YES